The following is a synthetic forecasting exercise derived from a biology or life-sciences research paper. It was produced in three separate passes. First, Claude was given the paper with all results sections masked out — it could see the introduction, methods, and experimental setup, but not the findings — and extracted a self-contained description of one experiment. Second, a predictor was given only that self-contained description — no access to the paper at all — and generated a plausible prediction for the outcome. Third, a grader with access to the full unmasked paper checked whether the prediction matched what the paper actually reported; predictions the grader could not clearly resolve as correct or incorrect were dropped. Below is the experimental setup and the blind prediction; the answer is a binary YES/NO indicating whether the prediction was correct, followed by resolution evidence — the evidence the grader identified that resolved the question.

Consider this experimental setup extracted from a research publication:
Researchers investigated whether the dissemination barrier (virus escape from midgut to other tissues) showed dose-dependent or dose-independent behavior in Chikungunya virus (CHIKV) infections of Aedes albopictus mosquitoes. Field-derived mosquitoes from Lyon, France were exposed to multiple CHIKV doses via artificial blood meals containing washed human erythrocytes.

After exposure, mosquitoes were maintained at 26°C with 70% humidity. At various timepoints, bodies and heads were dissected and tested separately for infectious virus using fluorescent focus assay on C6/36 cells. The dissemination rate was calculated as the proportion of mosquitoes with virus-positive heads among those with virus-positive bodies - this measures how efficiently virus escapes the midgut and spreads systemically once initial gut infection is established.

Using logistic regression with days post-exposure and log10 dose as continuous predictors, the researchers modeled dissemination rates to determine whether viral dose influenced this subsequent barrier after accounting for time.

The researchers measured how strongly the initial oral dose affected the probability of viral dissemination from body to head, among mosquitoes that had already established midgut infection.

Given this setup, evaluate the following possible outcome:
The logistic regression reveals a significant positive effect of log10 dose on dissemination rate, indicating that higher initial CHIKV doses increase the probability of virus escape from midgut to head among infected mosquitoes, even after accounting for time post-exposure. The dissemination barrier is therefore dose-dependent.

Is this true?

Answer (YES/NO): YES